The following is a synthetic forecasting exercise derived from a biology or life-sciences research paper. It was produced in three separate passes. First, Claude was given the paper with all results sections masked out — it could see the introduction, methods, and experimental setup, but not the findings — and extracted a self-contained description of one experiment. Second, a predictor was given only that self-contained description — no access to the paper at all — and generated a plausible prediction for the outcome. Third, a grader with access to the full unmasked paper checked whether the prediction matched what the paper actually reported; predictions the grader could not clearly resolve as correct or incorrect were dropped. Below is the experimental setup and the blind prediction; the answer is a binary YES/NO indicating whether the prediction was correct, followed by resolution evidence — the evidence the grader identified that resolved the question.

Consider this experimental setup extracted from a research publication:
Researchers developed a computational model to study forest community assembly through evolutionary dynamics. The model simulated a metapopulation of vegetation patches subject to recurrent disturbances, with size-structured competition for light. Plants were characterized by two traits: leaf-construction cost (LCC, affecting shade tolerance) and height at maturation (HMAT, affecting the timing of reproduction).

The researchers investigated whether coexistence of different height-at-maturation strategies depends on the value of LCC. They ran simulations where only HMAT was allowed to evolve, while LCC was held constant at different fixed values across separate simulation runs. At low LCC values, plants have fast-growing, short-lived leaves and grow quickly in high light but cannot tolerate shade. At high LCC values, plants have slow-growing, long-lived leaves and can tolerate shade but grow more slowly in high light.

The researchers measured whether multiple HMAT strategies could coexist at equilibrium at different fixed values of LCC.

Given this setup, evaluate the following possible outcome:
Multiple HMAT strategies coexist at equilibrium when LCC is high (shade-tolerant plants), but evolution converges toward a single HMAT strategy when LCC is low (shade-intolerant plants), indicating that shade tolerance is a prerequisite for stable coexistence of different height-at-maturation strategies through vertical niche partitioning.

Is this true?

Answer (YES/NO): YES